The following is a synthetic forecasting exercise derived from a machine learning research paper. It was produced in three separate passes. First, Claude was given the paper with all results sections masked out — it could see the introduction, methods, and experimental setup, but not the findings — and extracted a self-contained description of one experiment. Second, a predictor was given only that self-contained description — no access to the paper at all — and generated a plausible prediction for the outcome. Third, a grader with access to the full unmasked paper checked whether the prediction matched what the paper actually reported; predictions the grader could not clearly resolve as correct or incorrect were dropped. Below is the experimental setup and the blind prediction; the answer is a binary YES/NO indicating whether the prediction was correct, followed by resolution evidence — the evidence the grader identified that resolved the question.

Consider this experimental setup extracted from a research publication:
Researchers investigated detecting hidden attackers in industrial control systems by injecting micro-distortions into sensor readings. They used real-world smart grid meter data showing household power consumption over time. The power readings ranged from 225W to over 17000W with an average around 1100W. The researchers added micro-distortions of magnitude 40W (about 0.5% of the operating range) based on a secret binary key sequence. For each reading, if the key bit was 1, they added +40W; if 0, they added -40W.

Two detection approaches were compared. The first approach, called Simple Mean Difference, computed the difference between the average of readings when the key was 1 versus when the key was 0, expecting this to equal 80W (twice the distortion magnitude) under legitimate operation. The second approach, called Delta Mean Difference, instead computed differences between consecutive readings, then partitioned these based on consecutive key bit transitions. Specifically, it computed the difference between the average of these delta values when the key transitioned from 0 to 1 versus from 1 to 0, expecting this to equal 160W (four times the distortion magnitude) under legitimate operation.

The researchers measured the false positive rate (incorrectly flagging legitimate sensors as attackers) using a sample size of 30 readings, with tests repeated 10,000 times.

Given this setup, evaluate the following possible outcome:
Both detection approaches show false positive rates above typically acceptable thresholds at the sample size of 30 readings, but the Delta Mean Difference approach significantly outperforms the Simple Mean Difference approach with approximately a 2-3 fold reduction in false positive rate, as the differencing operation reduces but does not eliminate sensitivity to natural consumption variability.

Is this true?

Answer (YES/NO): NO